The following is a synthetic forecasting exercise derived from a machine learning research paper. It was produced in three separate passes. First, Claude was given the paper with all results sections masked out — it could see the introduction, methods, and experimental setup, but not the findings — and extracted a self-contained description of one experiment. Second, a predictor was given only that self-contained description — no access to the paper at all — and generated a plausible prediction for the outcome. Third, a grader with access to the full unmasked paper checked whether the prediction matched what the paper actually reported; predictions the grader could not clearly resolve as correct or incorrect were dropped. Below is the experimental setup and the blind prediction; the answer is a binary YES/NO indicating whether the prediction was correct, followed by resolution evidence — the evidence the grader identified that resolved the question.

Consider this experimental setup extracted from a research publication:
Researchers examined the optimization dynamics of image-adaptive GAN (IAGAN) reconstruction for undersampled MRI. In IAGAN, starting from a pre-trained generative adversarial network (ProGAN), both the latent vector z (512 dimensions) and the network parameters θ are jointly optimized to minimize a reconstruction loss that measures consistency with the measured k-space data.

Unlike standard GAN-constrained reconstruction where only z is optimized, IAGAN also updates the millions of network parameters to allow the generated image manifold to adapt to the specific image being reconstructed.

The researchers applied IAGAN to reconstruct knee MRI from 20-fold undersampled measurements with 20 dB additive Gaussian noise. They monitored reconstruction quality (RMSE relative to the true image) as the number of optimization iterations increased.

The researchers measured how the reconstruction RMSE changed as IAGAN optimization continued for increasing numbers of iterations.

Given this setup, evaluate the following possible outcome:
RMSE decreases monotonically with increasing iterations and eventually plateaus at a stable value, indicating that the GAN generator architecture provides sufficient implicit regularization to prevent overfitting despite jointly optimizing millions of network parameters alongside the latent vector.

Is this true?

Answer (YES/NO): NO